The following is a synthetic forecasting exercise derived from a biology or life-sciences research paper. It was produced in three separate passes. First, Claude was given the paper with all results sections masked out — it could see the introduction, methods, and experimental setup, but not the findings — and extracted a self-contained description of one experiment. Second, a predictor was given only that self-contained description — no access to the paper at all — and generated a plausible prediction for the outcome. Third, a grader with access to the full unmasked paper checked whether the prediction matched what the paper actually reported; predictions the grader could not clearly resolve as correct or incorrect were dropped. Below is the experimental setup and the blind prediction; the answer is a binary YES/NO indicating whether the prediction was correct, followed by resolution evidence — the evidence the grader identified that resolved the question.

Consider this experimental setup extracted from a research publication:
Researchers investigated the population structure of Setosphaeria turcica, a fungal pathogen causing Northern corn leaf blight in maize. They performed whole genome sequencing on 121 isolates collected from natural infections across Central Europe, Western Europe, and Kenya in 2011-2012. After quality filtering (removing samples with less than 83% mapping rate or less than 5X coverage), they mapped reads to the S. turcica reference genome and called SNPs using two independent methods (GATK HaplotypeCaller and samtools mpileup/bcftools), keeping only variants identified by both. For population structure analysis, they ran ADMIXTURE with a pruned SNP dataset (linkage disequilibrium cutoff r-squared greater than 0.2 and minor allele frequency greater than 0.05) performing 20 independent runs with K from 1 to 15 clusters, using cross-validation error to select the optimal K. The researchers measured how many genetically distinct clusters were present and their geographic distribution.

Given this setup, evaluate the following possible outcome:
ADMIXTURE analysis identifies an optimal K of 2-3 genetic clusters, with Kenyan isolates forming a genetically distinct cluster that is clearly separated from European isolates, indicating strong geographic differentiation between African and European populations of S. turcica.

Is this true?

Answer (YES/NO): NO